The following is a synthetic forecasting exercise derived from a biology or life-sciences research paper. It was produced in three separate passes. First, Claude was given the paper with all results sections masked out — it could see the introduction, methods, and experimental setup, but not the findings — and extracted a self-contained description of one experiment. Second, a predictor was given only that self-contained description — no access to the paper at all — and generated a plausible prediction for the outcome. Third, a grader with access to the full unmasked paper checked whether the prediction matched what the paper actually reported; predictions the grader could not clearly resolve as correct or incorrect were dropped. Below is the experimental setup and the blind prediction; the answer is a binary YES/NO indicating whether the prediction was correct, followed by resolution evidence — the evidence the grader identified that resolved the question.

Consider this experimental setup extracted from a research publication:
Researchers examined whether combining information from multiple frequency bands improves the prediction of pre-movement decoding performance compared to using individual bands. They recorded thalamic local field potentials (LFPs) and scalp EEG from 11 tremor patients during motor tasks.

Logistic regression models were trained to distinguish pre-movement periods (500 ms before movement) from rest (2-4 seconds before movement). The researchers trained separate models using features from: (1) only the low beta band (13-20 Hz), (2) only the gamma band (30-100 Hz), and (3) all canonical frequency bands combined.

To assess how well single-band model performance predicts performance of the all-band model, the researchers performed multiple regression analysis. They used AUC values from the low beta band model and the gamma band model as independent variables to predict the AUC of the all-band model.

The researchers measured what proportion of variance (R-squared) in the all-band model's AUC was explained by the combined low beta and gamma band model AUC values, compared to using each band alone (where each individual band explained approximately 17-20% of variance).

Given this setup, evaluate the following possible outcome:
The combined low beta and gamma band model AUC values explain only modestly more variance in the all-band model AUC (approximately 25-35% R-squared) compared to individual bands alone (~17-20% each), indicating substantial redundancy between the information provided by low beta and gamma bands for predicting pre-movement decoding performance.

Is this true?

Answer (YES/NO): NO